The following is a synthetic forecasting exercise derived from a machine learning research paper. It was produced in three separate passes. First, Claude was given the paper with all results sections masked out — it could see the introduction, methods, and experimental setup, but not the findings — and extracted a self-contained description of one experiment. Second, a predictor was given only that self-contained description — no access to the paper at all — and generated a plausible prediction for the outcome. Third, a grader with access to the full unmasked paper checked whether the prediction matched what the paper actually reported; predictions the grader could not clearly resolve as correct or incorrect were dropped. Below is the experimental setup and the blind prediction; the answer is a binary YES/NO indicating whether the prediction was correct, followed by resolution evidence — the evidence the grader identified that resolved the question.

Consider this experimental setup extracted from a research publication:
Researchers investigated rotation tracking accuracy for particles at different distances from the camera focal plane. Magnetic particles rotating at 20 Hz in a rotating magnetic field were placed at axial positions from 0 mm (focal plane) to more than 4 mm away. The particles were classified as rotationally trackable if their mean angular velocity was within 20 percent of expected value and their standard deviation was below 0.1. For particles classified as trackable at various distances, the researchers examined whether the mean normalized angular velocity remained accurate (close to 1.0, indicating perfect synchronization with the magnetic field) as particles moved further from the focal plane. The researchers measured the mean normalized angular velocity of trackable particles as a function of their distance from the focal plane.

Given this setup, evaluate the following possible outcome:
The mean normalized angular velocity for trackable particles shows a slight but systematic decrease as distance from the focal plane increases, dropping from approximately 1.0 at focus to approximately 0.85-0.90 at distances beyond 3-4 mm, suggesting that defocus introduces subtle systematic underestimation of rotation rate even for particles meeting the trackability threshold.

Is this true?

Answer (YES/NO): NO